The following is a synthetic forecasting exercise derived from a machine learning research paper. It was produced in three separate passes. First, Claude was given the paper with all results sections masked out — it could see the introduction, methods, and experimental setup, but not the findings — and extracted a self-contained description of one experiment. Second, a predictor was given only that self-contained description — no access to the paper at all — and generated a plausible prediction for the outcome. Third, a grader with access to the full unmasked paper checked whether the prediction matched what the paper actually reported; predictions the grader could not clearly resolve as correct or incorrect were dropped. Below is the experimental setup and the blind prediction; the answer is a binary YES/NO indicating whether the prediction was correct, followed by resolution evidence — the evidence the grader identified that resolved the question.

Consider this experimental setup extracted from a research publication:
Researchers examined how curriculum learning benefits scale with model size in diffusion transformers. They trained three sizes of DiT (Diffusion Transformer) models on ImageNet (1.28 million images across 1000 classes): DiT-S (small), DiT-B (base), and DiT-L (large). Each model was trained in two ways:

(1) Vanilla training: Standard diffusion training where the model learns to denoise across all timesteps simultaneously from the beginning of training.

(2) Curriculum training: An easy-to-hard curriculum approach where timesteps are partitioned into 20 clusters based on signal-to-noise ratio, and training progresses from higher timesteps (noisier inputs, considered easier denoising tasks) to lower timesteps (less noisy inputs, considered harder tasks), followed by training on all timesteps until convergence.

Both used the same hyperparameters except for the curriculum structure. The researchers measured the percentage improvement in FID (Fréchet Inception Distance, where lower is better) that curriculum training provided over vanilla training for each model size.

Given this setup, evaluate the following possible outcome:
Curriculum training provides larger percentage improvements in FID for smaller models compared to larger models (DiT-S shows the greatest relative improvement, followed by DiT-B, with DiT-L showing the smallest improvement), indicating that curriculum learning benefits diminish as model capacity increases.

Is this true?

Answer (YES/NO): NO